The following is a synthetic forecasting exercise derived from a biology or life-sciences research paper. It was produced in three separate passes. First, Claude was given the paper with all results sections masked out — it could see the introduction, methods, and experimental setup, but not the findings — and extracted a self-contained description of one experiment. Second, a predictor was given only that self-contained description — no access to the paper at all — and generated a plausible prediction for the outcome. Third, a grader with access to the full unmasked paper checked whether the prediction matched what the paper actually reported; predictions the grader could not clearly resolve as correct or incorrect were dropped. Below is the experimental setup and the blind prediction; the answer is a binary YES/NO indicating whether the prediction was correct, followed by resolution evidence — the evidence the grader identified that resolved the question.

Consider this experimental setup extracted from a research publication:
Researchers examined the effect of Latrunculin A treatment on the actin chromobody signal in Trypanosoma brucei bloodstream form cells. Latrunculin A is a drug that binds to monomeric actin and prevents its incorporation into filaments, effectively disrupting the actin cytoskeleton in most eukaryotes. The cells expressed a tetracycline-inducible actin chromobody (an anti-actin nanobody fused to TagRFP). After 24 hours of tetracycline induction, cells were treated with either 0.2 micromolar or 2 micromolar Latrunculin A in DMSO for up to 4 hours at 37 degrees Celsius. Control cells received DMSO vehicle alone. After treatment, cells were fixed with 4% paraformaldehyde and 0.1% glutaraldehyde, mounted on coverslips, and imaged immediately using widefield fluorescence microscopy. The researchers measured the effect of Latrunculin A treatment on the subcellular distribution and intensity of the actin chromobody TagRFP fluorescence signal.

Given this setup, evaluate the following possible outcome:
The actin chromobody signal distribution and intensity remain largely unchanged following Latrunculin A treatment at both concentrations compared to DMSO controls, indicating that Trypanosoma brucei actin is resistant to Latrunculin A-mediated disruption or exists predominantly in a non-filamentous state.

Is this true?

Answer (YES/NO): NO